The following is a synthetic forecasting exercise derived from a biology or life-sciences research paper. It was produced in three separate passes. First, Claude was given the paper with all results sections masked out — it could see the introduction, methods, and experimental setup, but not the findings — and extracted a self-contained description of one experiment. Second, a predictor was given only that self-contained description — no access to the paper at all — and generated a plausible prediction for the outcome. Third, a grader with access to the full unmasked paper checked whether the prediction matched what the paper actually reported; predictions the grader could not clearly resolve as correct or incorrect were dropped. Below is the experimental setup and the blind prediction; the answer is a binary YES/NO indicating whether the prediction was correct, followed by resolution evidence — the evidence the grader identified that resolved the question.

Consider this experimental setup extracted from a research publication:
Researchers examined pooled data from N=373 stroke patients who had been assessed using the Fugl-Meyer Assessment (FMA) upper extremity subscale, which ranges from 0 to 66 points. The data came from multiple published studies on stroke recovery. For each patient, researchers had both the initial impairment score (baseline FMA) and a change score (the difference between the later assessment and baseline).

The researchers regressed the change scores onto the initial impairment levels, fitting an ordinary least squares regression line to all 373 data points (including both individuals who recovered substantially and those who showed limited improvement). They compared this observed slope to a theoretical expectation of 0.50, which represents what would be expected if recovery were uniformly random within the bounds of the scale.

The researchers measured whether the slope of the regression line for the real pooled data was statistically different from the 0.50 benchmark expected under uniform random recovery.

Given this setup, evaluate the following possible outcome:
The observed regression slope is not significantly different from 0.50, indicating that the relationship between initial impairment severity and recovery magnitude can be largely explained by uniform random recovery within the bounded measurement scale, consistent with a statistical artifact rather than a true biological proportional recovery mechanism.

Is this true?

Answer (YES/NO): NO